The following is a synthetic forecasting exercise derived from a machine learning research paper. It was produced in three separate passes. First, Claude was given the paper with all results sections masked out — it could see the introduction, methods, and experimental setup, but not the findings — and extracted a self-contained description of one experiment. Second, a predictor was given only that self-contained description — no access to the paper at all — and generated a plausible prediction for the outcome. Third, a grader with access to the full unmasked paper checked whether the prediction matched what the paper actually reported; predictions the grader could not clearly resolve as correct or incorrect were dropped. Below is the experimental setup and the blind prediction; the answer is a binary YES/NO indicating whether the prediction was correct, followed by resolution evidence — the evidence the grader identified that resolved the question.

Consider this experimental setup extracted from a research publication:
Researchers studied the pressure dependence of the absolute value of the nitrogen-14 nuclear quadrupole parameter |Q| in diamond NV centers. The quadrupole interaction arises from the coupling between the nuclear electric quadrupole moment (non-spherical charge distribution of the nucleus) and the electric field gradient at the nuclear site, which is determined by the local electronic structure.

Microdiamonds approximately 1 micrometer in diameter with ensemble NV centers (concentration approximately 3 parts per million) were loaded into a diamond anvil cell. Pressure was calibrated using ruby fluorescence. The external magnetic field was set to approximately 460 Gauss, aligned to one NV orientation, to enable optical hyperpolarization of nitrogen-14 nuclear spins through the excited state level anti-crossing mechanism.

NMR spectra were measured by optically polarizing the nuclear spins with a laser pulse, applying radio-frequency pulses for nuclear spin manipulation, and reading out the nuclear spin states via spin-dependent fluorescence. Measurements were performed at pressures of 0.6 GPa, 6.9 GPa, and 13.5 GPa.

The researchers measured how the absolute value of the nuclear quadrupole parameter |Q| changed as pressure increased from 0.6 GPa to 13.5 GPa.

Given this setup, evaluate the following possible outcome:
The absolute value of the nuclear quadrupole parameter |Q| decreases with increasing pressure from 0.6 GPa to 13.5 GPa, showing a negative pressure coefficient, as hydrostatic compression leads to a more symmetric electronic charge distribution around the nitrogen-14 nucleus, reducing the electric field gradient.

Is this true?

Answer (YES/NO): YES